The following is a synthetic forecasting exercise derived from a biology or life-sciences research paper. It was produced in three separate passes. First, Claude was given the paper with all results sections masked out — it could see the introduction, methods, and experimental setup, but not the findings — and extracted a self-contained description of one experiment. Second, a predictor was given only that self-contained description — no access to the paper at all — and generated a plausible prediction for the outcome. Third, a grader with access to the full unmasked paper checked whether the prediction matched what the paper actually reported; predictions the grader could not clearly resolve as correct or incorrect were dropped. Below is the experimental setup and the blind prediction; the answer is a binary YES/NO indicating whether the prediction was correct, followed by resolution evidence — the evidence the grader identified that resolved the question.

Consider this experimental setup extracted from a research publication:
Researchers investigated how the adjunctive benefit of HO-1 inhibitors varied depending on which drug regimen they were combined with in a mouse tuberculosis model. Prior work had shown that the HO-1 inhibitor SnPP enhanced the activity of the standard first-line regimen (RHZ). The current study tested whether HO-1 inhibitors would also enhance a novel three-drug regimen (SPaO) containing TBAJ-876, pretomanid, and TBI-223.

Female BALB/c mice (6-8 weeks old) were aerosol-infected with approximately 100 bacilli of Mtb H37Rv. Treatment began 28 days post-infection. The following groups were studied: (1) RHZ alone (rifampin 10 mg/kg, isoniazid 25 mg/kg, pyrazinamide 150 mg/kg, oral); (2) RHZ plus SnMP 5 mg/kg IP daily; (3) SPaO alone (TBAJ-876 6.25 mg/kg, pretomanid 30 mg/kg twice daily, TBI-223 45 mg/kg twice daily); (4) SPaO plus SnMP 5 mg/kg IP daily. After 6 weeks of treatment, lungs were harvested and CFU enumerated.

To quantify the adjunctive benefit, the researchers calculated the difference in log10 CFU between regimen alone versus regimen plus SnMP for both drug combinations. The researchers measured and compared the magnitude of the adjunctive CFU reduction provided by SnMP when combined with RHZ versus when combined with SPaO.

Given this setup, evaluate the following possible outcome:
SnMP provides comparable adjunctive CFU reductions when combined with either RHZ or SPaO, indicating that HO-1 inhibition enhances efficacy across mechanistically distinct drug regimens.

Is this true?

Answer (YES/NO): NO